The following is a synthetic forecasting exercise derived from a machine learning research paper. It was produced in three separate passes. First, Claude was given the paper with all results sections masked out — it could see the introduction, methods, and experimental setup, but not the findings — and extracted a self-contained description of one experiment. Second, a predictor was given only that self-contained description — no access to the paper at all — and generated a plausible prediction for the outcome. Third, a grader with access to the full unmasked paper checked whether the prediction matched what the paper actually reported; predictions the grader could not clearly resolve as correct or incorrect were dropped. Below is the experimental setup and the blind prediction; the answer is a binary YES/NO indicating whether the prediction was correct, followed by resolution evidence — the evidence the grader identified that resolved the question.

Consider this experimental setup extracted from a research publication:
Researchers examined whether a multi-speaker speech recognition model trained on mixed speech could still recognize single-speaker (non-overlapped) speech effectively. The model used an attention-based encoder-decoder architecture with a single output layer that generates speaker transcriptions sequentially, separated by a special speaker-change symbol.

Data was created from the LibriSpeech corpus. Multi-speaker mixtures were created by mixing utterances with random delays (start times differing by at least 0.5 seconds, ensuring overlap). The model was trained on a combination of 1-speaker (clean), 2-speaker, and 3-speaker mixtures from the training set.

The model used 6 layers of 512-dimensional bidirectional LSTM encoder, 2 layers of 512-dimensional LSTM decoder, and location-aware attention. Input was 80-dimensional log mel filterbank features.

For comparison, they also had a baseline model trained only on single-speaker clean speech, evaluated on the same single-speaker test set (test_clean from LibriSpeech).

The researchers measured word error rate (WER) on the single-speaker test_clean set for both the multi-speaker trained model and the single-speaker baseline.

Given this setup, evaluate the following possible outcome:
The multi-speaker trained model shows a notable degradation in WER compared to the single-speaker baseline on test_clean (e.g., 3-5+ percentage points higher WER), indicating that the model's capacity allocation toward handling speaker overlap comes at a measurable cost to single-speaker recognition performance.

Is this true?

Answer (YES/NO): NO